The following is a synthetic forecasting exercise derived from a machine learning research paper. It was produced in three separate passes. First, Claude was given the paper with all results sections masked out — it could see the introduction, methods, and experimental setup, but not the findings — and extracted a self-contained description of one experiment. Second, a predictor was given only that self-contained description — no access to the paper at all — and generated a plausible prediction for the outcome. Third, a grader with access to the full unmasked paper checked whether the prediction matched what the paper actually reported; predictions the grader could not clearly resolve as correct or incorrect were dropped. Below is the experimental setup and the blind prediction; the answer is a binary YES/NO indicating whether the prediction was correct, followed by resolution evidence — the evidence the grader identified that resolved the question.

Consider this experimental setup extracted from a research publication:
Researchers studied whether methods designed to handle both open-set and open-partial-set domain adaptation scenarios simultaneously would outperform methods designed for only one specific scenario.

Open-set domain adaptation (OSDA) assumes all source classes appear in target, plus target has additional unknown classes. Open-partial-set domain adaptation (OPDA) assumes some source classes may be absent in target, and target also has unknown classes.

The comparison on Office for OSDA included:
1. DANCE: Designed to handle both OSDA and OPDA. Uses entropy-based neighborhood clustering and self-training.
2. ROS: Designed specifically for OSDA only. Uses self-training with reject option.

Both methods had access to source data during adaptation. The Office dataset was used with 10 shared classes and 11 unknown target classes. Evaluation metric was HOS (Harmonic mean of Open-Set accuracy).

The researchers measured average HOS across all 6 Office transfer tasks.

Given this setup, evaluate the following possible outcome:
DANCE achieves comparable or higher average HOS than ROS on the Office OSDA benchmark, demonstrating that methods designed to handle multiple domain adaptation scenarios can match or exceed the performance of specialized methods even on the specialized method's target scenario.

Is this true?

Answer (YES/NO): NO